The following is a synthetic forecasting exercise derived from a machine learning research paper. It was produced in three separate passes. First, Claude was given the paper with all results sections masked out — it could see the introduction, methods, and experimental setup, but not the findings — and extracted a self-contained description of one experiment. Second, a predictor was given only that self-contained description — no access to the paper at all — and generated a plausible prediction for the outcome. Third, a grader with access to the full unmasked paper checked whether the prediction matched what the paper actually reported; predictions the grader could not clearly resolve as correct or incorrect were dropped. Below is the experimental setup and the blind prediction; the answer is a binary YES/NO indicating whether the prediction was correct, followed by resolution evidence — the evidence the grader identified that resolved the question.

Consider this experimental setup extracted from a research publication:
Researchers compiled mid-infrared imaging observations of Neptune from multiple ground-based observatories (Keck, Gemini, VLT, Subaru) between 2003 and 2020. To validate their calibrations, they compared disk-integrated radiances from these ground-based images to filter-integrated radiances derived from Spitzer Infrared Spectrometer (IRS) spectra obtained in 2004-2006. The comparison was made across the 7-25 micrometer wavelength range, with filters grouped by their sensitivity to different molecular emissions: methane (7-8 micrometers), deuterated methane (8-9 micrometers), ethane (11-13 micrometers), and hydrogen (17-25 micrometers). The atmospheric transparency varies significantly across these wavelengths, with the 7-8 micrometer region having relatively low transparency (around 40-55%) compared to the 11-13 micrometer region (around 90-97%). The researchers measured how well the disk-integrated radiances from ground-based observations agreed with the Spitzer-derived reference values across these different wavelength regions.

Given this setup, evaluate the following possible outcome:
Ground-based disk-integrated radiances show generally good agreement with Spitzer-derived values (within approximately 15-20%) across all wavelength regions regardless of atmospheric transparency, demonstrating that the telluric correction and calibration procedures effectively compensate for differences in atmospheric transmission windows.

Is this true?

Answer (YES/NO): NO